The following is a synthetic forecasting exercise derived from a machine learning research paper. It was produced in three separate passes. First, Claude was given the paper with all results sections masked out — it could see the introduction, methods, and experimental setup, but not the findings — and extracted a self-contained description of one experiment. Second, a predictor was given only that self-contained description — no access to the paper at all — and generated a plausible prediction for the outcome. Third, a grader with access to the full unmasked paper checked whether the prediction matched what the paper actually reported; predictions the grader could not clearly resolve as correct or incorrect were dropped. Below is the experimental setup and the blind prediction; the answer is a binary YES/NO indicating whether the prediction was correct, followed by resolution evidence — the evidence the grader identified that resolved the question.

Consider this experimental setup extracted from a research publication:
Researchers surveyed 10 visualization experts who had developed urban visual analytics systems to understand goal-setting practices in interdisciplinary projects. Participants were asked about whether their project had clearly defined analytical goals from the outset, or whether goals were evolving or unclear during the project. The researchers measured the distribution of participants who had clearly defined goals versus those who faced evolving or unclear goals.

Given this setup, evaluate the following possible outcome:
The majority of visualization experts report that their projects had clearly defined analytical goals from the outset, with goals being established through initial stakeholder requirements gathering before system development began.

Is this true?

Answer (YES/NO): NO